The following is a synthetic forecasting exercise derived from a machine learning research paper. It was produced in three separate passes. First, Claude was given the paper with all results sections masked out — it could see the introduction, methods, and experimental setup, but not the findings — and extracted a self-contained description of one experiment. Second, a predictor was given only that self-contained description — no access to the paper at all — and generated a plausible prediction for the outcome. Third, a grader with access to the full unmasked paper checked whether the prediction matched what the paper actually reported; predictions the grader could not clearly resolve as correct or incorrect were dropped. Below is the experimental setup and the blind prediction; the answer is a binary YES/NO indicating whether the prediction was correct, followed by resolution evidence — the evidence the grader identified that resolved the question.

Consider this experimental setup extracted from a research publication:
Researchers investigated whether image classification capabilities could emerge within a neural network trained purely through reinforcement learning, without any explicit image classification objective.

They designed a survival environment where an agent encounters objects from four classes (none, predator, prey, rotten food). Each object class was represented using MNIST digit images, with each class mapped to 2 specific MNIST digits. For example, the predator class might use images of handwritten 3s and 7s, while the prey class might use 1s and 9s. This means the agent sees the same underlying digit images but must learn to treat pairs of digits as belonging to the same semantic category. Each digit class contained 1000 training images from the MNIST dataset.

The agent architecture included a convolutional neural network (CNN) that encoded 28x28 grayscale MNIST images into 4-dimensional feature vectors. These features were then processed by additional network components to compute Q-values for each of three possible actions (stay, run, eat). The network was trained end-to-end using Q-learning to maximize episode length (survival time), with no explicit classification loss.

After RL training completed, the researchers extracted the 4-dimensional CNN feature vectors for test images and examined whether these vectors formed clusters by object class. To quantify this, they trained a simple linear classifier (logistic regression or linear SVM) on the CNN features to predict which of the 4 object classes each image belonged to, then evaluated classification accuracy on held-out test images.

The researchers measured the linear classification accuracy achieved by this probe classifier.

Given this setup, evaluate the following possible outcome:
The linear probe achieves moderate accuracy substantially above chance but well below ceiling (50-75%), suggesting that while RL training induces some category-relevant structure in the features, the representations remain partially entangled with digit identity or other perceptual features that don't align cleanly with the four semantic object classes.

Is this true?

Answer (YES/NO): NO